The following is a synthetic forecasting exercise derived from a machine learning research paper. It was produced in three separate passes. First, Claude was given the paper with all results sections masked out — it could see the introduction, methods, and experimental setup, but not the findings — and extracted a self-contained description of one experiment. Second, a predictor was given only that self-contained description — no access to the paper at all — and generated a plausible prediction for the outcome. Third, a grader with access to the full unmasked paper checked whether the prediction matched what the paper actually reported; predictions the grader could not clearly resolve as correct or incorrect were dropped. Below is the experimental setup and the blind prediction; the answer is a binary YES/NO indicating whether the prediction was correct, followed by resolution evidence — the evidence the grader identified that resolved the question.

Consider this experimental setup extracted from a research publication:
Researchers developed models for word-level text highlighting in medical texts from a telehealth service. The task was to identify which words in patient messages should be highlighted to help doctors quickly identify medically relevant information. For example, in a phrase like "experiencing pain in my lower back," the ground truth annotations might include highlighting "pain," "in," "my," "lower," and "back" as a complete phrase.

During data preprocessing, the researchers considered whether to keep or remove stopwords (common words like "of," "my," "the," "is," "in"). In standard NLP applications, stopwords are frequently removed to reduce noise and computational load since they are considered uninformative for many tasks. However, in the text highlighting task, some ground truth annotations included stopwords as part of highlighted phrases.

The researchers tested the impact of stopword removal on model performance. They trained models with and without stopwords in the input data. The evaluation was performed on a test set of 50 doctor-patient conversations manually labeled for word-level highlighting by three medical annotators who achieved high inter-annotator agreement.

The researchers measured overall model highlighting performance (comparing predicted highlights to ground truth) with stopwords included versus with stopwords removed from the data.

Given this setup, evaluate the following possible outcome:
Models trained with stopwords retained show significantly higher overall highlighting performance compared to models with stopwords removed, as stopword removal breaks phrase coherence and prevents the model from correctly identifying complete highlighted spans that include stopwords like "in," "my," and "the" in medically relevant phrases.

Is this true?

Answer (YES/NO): YES